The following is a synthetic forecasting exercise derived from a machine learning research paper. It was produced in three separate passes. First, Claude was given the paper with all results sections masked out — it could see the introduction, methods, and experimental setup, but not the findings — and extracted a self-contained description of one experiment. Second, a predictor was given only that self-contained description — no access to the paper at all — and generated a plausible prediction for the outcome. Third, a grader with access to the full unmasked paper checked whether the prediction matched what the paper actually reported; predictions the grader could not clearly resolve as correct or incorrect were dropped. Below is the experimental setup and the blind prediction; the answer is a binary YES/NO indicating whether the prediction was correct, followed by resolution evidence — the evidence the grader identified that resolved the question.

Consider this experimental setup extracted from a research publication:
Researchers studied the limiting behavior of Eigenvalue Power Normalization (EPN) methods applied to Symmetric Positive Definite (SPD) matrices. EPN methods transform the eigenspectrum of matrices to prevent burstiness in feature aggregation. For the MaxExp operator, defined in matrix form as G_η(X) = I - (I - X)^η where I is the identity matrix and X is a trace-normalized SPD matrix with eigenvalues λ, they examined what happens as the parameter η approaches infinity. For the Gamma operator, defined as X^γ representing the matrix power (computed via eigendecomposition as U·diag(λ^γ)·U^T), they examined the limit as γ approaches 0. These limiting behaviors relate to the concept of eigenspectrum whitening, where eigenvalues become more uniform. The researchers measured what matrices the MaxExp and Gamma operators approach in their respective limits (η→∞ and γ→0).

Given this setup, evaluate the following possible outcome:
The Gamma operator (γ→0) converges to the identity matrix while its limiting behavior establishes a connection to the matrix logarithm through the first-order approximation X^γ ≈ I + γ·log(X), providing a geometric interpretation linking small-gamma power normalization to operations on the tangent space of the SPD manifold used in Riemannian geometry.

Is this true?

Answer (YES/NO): NO